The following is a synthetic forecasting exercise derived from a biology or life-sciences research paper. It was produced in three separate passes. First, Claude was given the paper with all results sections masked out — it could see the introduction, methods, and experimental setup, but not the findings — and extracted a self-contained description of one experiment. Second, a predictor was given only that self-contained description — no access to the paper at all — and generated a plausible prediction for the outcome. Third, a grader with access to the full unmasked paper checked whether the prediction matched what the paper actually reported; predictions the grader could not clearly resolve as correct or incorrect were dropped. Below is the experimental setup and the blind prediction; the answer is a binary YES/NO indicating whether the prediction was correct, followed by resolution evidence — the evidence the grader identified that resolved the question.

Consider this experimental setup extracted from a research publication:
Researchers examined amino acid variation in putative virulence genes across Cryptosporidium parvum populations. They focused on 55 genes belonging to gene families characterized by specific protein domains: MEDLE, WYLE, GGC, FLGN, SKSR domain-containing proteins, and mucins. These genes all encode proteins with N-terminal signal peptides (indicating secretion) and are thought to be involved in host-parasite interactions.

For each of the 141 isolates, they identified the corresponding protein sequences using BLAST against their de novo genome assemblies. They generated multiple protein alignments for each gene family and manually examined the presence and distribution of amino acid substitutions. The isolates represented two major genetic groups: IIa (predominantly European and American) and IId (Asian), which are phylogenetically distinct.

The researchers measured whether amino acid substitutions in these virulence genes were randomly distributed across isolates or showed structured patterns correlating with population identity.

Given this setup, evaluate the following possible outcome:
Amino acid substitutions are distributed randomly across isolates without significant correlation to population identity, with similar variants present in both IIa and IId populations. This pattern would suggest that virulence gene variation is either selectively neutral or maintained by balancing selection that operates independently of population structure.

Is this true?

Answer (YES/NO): NO